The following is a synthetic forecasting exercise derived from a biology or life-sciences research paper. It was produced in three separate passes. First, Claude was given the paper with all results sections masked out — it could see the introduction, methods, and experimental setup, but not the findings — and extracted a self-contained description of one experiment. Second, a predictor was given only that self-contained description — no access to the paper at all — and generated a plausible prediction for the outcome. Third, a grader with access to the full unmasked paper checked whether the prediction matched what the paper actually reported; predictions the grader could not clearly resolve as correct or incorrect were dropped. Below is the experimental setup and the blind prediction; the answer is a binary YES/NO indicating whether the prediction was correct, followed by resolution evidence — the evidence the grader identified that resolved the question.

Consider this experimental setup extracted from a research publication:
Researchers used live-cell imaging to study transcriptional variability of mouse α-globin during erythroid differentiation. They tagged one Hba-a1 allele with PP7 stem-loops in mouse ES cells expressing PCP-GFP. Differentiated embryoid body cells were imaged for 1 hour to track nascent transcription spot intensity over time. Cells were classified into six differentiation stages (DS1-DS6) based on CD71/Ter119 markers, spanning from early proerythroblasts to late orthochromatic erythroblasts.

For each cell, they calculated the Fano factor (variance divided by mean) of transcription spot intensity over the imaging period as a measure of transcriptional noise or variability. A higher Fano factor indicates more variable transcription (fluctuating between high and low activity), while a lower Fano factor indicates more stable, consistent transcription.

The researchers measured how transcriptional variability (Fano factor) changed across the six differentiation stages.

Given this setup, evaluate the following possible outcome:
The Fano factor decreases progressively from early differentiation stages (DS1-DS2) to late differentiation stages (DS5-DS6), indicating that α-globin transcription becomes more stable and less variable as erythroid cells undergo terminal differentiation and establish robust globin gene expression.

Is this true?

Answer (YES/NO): NO